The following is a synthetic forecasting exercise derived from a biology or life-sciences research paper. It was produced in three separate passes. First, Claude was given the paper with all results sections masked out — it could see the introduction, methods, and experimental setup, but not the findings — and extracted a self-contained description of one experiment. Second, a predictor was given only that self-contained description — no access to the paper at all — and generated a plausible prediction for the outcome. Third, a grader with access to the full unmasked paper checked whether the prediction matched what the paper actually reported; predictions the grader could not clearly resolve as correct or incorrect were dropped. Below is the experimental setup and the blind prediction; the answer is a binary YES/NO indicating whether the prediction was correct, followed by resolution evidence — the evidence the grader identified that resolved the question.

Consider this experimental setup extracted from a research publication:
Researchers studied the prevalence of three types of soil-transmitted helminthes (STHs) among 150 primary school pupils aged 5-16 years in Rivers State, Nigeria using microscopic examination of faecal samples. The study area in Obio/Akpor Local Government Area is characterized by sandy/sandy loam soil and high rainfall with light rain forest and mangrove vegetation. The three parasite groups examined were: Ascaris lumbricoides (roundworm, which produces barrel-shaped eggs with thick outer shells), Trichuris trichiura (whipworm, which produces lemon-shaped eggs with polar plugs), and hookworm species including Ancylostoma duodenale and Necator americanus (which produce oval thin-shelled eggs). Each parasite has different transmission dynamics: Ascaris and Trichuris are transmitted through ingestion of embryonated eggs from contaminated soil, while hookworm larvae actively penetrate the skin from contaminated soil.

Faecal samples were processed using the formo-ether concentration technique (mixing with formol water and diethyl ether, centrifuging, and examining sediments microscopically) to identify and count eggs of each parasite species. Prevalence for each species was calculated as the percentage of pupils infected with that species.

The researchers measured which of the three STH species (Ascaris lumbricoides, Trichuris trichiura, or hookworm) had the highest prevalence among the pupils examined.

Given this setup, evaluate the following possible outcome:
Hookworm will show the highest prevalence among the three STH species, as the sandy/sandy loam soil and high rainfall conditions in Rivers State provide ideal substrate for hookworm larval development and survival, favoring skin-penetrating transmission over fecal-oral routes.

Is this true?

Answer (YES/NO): NO